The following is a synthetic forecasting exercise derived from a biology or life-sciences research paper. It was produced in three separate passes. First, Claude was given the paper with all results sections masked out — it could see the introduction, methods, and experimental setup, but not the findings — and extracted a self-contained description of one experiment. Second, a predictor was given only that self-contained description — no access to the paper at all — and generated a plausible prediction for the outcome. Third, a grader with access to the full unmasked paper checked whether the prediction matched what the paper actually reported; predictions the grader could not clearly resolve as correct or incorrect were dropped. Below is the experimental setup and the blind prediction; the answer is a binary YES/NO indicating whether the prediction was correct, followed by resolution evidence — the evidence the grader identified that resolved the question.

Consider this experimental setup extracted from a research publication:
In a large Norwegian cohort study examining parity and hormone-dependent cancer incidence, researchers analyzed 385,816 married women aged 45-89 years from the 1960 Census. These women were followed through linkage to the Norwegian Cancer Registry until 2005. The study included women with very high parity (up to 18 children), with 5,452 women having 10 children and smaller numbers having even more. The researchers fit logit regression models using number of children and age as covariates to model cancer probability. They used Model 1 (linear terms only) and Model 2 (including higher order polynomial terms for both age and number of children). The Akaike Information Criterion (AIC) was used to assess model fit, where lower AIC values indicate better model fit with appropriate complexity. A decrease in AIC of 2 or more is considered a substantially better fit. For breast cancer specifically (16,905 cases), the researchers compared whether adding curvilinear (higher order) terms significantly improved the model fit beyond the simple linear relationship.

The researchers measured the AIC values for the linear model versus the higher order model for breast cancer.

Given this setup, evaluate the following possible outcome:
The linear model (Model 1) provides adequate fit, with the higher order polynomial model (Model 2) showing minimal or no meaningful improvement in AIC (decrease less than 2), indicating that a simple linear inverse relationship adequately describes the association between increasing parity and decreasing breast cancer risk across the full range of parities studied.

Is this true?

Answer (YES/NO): NO